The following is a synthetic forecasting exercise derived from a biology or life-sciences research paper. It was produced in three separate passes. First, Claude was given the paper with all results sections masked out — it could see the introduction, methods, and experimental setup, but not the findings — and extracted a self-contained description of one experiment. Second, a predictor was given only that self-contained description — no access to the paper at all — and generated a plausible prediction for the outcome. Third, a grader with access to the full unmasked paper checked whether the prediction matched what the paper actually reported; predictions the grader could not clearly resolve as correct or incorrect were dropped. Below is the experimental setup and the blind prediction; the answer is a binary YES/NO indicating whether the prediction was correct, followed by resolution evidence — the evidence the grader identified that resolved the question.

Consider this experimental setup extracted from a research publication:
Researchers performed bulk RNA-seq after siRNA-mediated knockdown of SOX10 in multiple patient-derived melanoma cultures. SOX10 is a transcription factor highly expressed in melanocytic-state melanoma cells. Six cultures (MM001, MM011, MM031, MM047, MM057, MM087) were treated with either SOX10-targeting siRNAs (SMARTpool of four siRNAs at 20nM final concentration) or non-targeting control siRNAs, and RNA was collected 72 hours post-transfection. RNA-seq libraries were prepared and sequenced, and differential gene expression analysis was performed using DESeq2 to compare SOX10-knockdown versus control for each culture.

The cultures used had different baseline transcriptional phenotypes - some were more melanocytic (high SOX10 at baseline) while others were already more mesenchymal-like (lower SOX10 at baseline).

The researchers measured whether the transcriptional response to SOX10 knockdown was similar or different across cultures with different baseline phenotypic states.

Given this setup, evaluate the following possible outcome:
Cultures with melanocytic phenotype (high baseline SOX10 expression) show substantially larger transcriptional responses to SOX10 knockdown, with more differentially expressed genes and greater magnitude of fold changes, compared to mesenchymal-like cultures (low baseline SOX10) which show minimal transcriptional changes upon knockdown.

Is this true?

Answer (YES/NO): NO